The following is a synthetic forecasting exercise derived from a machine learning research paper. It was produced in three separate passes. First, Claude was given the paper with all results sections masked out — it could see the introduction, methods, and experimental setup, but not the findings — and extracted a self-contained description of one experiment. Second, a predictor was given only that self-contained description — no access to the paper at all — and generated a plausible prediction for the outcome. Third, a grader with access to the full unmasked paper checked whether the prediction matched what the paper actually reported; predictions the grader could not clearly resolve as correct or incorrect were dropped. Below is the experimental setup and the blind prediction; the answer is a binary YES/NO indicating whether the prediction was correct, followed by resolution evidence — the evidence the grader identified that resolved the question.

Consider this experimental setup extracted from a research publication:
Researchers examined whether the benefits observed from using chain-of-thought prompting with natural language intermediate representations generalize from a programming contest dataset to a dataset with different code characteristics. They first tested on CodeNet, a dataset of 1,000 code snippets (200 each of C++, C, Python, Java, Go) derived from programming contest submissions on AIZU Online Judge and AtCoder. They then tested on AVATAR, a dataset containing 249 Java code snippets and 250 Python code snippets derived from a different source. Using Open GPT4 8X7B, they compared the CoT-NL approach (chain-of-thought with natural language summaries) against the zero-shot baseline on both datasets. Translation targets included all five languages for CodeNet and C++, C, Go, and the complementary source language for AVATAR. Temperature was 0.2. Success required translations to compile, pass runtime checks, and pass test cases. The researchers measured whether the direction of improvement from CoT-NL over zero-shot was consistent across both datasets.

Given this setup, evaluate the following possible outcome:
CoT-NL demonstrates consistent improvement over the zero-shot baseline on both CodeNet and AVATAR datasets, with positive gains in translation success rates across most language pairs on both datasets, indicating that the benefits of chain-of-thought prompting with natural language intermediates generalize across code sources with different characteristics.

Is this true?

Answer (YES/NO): YES